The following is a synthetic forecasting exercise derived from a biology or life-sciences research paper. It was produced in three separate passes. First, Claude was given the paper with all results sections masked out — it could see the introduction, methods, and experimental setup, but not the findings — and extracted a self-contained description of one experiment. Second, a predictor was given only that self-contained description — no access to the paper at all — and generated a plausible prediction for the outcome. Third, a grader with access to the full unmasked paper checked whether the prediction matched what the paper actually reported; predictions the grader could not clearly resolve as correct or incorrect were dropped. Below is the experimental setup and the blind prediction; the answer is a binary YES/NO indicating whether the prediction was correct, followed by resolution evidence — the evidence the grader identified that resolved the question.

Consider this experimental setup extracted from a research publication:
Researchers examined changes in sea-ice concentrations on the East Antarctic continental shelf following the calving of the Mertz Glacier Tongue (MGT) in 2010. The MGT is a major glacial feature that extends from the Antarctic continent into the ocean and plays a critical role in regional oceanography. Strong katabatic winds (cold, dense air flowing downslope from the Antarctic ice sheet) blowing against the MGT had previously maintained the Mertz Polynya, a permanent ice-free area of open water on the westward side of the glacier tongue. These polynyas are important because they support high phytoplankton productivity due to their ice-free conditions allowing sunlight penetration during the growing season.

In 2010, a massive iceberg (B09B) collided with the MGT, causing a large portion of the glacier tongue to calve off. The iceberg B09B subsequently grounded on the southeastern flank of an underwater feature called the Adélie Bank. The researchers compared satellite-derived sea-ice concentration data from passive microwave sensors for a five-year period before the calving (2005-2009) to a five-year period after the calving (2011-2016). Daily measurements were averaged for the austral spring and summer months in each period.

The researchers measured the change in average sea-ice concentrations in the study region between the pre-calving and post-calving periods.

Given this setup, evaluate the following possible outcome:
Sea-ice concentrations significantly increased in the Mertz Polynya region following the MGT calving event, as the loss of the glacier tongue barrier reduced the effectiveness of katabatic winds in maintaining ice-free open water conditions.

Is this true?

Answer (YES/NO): YES